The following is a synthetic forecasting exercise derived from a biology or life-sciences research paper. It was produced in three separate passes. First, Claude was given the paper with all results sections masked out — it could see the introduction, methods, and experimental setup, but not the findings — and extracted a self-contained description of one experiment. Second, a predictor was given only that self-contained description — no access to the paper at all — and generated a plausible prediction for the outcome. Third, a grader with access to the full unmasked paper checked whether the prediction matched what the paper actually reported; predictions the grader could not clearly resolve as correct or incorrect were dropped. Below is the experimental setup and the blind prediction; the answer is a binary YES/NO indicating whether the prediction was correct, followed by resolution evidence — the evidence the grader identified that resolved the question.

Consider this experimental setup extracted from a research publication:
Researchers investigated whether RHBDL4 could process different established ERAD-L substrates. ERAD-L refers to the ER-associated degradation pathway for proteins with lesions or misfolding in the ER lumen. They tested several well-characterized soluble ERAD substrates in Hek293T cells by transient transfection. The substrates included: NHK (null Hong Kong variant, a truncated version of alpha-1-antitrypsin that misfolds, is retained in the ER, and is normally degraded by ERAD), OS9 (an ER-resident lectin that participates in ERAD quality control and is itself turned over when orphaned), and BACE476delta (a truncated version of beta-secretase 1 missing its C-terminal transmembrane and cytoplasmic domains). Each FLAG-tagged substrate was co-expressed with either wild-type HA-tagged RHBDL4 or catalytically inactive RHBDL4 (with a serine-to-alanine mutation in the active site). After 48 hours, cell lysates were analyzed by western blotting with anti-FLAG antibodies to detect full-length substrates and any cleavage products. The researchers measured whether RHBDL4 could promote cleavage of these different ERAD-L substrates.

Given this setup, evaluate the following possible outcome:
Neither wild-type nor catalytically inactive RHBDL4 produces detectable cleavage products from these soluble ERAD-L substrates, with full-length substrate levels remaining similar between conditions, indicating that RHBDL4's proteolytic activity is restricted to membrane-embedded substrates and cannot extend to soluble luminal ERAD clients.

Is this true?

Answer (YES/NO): NO